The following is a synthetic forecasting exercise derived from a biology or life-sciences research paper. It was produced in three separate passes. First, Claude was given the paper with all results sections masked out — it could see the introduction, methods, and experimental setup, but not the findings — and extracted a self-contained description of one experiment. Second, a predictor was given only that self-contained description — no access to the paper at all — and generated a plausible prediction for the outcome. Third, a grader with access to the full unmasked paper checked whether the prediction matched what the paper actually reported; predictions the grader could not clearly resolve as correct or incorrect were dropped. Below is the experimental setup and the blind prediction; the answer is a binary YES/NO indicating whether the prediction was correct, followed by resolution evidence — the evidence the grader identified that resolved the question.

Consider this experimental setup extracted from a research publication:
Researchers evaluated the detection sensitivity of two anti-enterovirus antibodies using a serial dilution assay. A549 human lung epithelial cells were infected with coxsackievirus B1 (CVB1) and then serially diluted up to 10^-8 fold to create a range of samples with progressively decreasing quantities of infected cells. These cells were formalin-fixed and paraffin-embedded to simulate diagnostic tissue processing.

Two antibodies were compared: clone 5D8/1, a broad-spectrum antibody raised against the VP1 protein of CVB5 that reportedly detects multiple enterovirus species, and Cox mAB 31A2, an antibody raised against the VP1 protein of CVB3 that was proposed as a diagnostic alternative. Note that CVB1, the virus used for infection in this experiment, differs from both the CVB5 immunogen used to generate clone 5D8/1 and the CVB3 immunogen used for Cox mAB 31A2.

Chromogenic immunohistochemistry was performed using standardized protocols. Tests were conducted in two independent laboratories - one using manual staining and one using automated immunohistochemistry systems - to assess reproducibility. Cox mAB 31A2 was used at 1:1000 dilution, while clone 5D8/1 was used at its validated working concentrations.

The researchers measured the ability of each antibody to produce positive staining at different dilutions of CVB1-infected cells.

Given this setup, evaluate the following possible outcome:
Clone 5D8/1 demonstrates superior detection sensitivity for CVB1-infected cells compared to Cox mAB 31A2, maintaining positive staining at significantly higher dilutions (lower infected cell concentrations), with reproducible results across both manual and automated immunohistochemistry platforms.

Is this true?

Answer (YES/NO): YES